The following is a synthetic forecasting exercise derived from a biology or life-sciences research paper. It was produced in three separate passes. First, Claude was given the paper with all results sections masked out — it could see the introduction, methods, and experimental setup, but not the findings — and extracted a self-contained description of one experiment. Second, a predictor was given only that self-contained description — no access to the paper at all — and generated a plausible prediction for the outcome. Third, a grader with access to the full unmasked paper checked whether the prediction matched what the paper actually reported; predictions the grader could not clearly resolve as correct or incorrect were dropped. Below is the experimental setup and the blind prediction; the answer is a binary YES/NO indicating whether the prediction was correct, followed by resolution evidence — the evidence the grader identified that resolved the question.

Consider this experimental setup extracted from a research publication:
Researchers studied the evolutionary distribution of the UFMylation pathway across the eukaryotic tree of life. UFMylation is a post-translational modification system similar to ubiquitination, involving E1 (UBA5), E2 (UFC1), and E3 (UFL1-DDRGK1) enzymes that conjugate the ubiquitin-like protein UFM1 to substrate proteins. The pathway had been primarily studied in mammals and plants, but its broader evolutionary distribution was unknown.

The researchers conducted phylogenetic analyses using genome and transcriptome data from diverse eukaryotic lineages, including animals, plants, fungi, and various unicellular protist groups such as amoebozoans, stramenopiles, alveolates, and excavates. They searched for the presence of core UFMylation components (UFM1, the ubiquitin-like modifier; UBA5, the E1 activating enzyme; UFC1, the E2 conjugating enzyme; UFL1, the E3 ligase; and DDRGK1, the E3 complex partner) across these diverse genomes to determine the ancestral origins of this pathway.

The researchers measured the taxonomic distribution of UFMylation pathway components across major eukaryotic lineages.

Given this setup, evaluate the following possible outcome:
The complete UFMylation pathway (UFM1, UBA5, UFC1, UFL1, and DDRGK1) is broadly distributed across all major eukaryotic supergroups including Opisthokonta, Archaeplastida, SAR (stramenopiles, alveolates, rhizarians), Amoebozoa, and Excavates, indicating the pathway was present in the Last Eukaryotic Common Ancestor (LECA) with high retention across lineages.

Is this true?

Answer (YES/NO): NO